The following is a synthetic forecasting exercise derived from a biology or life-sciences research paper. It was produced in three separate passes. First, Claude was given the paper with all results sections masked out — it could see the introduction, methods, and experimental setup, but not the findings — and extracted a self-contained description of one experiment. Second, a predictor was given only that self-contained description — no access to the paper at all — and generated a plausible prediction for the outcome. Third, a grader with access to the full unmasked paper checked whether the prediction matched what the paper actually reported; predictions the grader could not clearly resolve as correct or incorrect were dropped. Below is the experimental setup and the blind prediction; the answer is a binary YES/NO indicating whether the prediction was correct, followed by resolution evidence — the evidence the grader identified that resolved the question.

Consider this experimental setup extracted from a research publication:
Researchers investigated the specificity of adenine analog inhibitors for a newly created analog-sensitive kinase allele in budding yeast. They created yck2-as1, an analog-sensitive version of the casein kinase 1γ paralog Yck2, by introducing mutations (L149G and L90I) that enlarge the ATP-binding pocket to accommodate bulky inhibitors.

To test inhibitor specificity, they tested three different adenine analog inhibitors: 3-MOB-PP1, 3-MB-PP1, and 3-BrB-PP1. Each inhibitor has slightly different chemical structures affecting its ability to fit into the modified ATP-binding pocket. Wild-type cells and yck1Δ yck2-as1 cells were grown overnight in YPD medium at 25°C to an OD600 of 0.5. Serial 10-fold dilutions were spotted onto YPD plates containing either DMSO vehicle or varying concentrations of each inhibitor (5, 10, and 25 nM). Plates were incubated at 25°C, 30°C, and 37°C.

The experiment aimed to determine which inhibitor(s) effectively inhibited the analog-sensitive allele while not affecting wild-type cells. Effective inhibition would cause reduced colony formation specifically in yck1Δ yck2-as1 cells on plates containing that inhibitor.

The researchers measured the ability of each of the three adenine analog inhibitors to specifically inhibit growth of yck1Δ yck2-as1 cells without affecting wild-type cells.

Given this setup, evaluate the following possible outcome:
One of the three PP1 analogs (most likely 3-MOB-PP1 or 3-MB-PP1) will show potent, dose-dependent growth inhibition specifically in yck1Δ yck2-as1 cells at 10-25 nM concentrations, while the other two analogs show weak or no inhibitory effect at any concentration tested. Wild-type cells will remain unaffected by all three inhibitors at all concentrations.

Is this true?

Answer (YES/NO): NO